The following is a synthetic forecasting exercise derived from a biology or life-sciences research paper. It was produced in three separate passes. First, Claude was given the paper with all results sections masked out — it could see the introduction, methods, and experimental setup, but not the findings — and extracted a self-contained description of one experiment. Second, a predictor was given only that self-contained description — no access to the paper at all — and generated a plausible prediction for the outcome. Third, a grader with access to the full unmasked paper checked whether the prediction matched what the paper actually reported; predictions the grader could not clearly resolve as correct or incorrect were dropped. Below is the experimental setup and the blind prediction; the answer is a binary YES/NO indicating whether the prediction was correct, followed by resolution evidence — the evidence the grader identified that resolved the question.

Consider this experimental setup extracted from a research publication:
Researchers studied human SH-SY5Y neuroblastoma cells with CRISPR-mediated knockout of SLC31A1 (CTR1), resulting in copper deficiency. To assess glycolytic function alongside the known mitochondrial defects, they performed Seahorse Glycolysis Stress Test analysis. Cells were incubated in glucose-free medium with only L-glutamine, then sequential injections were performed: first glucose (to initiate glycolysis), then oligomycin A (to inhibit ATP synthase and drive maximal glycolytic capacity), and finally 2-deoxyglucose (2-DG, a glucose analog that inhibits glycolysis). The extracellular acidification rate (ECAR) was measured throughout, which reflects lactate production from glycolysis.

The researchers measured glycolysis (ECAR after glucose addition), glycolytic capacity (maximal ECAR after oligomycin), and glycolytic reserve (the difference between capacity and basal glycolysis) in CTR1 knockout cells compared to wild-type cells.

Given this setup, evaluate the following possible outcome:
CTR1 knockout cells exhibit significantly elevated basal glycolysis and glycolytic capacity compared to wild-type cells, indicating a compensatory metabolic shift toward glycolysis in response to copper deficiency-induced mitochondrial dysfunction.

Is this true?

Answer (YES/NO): YES